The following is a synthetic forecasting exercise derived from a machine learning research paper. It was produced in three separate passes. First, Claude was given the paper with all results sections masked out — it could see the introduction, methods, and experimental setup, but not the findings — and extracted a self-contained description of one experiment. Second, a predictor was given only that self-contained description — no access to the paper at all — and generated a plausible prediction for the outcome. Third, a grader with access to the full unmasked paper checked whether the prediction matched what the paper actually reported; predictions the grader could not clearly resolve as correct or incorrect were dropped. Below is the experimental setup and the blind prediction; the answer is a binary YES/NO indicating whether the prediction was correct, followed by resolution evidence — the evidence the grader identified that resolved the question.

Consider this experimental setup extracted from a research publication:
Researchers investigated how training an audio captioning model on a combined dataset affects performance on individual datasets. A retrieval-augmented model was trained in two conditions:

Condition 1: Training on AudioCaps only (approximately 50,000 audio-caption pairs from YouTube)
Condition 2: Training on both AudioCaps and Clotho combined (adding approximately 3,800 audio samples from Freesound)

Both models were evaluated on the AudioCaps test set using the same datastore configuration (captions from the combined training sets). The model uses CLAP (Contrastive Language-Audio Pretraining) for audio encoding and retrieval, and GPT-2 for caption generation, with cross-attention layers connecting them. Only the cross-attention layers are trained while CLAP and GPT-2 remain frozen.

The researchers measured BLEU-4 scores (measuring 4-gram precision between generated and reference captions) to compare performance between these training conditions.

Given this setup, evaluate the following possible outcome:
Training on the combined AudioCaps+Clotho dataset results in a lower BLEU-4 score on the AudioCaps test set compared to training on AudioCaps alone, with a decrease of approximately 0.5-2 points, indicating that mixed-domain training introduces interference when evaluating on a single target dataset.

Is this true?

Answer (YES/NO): NO